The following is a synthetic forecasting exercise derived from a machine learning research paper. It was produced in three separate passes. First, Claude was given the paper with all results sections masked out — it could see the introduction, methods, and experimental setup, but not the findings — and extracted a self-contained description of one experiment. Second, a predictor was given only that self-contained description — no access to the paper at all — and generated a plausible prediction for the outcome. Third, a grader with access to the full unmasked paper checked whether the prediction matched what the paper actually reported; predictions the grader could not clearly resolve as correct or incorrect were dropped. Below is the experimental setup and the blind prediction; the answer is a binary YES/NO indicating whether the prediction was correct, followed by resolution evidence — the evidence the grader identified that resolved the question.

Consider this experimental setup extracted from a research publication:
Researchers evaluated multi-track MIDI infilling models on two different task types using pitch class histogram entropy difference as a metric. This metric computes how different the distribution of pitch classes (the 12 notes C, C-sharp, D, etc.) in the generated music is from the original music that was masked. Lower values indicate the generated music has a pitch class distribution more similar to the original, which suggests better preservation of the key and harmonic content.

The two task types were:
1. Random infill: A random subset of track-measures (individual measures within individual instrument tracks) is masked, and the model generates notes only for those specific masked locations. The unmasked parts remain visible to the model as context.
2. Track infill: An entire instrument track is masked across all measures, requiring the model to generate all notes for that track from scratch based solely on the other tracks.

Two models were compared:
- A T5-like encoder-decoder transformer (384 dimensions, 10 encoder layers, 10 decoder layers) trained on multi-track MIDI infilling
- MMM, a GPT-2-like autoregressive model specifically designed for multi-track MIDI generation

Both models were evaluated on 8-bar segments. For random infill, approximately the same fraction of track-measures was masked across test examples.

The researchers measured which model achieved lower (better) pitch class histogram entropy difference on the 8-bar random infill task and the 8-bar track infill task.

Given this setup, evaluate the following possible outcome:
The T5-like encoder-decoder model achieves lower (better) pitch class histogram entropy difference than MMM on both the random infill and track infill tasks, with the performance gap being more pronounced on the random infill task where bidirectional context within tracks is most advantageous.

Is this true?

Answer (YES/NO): NO